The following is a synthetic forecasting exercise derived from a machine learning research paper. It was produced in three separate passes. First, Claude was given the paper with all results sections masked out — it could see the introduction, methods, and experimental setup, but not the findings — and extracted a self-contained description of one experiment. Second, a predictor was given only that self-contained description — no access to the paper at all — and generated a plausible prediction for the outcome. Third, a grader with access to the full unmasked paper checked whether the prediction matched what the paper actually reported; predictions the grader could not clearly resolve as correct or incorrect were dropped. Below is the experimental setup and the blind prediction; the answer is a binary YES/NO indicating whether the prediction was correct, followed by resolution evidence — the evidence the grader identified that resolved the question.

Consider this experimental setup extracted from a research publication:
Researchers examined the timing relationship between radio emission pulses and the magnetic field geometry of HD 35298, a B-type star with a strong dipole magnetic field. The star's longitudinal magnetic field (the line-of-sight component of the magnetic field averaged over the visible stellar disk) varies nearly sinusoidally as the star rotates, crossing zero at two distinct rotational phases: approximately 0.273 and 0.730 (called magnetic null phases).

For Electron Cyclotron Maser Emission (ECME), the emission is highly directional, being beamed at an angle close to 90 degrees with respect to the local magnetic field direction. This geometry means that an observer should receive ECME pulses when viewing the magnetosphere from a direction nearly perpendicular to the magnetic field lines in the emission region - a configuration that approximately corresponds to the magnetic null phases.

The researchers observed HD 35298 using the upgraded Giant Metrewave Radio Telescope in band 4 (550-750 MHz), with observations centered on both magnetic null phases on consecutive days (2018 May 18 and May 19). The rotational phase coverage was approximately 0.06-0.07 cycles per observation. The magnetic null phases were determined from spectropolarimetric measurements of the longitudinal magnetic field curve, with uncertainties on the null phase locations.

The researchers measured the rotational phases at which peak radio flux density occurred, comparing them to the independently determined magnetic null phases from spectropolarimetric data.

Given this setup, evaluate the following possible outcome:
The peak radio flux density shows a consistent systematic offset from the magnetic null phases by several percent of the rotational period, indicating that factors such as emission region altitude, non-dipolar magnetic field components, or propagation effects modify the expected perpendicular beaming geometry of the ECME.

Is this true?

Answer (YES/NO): NO